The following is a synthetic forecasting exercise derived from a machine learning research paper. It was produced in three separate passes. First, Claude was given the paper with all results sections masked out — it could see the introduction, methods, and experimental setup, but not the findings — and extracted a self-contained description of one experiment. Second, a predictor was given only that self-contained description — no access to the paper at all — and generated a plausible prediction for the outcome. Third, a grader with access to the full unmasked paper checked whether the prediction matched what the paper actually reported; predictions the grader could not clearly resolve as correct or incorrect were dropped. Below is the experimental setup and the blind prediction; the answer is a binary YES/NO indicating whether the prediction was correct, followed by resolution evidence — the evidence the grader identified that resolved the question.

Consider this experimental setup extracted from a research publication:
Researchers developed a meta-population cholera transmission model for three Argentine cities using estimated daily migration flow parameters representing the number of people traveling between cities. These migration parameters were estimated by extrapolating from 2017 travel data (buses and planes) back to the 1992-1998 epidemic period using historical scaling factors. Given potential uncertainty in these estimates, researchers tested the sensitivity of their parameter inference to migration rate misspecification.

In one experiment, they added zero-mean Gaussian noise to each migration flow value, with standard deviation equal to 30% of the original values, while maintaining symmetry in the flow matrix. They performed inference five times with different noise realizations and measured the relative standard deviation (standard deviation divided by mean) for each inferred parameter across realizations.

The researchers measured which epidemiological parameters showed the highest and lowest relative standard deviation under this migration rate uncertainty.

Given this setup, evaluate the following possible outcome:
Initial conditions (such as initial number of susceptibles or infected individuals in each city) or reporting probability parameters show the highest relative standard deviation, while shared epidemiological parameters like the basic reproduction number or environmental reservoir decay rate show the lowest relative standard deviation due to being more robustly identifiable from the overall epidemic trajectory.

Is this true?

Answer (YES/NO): NO